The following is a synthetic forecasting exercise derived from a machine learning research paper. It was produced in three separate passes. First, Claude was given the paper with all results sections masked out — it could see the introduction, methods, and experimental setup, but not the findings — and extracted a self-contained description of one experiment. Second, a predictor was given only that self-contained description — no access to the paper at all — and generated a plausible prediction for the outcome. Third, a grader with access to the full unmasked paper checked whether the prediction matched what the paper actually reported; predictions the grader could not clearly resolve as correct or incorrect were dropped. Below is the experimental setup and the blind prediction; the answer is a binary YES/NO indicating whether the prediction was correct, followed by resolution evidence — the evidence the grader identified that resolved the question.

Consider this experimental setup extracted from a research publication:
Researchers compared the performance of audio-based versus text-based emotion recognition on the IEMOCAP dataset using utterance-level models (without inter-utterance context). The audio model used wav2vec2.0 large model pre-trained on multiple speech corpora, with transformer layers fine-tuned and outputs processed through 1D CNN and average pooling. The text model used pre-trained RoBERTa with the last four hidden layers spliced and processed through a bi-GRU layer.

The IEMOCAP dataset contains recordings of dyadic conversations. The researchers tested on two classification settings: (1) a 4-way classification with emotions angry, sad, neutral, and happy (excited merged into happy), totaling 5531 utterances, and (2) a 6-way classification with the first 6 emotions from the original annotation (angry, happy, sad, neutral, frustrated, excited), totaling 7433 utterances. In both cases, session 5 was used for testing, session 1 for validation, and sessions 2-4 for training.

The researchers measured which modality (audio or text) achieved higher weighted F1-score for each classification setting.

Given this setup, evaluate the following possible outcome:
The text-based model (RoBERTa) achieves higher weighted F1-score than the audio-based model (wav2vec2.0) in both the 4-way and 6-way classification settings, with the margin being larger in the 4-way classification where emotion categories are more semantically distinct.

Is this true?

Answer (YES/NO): NO